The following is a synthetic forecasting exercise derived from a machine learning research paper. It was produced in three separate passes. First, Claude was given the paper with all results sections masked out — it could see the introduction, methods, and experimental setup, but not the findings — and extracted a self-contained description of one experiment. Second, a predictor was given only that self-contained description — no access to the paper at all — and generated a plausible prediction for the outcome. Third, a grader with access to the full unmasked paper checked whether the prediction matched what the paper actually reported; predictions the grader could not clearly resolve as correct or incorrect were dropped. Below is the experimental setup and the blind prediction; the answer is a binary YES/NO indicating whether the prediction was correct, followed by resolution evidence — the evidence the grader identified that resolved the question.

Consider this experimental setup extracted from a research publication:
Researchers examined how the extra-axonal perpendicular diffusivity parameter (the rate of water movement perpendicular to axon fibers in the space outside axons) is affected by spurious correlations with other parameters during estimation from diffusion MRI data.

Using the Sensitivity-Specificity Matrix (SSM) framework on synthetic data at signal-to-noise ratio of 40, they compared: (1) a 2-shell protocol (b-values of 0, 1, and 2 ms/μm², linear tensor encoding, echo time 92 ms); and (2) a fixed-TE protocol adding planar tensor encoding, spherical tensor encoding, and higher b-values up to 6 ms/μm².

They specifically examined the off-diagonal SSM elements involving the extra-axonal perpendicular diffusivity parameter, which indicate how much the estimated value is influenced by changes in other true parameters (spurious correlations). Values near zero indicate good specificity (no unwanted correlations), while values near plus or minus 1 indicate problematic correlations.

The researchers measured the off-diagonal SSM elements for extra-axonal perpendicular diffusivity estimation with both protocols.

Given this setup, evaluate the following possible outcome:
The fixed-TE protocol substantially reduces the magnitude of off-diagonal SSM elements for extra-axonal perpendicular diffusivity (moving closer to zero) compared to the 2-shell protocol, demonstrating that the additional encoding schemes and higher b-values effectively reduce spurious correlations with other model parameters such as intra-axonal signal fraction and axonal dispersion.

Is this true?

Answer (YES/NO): YES